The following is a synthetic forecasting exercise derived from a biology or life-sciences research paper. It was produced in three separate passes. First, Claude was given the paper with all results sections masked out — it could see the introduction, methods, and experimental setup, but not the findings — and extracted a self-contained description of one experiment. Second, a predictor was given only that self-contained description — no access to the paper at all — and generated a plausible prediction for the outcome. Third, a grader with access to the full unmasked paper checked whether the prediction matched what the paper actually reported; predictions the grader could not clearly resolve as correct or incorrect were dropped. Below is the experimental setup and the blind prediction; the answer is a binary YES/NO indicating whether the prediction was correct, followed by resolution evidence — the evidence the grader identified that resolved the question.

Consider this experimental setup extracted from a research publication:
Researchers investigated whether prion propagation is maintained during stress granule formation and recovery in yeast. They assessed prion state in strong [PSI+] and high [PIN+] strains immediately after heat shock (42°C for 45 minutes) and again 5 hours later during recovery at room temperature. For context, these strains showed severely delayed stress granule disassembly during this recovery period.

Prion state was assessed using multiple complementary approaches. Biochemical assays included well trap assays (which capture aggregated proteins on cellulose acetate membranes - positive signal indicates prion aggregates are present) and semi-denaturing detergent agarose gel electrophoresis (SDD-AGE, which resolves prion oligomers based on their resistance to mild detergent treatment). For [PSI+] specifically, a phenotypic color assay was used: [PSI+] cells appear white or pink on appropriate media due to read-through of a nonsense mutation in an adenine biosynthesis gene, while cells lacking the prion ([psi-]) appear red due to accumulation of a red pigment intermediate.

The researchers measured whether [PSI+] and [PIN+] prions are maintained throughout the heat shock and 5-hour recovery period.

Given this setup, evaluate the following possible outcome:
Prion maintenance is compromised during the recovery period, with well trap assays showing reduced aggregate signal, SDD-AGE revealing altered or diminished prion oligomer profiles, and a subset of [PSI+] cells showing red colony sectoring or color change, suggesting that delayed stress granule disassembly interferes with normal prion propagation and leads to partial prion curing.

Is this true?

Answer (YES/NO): NO